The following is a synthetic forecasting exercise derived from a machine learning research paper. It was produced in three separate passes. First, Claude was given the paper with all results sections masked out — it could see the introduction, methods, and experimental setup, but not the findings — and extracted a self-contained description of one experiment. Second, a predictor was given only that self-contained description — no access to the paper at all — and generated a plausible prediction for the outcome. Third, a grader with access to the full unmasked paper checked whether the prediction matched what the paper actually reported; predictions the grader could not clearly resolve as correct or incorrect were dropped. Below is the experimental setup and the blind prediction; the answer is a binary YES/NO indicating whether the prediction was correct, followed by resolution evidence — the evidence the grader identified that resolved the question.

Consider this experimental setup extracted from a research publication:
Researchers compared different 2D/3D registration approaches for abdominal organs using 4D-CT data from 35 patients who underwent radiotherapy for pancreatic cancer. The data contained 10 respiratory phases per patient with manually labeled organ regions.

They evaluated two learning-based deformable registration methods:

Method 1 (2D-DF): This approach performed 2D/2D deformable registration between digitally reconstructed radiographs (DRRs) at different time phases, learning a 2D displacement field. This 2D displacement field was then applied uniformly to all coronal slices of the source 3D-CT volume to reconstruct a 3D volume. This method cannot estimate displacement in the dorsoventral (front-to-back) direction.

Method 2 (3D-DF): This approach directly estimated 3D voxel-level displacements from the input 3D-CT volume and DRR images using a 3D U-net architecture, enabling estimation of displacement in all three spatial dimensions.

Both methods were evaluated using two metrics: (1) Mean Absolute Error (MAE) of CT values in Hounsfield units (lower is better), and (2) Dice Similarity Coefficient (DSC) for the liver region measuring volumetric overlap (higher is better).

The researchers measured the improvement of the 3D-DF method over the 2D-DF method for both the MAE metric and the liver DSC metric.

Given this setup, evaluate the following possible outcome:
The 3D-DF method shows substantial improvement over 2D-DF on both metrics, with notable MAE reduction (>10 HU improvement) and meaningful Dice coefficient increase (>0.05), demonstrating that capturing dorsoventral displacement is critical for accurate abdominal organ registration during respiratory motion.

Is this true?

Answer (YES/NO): NO